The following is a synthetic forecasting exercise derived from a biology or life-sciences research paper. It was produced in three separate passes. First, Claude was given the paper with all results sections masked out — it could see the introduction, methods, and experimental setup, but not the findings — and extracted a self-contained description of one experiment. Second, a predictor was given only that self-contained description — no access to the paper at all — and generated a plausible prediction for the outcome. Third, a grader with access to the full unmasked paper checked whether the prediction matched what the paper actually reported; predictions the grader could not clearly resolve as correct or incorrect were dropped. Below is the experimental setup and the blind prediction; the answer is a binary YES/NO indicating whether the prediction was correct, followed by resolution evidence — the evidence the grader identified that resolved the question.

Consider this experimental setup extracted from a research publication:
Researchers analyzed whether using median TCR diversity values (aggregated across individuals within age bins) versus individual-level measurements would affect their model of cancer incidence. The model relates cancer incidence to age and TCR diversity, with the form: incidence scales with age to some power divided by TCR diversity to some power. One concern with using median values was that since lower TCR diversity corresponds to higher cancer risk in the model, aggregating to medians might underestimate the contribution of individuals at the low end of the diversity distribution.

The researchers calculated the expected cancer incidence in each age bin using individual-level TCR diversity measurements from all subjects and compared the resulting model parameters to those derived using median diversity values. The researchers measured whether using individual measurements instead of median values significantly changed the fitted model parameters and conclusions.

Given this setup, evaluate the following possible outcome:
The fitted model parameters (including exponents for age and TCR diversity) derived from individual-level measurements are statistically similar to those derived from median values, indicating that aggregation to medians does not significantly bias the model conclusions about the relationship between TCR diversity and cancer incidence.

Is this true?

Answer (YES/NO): YES